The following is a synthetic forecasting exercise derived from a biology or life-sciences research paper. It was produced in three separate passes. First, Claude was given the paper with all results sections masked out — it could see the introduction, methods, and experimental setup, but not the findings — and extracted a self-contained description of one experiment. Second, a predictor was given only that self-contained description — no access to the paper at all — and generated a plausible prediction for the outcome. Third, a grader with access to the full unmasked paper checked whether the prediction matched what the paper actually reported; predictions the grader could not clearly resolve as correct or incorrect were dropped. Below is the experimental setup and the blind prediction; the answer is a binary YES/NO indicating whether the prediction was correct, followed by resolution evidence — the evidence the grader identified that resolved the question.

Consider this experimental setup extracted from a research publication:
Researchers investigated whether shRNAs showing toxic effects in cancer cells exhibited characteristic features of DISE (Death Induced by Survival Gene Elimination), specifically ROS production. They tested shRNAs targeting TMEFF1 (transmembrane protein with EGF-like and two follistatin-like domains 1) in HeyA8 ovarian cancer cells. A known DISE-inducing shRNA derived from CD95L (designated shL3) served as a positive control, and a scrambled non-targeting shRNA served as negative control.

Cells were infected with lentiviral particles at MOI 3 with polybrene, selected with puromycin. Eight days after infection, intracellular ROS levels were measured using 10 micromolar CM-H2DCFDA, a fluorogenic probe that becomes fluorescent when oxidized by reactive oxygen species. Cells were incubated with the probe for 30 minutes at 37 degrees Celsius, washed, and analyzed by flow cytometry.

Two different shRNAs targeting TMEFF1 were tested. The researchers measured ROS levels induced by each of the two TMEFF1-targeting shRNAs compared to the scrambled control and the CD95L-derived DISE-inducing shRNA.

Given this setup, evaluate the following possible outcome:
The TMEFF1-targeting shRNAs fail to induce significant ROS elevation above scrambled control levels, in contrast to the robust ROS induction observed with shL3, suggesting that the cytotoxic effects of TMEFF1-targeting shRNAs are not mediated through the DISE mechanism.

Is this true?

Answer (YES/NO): NO